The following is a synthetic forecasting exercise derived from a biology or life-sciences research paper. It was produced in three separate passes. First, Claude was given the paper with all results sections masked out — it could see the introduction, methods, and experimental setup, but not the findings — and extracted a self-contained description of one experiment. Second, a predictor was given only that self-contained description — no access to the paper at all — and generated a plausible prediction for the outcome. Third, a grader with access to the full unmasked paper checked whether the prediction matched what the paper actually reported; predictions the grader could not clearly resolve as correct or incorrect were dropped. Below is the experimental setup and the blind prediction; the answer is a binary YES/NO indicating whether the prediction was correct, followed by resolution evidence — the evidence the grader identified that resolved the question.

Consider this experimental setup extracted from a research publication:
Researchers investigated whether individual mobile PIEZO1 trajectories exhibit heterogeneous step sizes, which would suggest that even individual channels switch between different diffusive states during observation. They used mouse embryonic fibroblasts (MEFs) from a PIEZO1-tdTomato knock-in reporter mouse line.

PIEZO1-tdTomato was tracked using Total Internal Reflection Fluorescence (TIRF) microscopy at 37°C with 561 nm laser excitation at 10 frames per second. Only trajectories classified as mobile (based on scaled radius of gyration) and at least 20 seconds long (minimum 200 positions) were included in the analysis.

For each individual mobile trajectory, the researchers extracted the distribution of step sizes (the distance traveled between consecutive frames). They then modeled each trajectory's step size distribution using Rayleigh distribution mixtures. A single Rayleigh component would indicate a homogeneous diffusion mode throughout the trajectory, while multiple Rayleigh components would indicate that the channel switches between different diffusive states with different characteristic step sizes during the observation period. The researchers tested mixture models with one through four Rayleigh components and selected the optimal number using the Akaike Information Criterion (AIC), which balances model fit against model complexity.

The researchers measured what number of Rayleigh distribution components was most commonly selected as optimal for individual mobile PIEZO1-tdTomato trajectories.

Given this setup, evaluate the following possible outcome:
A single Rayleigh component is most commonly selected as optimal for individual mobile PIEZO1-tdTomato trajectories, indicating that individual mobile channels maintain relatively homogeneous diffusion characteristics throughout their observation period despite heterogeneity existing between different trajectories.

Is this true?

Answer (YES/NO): NO